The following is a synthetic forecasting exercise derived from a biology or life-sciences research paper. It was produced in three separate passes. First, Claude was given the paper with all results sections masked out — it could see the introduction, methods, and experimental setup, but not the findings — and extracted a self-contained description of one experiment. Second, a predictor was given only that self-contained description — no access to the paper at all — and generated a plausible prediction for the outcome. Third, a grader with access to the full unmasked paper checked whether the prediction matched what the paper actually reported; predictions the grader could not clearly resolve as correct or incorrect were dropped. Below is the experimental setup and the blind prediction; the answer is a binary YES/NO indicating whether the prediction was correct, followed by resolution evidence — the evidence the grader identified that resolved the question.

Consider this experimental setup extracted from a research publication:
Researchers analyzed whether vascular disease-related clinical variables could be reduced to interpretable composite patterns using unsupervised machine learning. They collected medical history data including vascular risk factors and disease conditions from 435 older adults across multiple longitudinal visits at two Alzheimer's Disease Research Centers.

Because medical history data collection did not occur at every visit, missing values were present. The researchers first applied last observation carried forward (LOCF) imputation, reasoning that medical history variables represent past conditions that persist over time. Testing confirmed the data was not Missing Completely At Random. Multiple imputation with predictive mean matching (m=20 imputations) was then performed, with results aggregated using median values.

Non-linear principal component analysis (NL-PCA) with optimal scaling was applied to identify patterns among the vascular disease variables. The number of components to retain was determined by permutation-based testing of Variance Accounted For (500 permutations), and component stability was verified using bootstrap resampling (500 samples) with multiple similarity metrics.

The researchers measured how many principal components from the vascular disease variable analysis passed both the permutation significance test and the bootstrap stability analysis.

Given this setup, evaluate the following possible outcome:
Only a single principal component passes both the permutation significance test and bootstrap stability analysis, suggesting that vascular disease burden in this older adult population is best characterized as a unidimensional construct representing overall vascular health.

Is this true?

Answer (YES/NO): NO